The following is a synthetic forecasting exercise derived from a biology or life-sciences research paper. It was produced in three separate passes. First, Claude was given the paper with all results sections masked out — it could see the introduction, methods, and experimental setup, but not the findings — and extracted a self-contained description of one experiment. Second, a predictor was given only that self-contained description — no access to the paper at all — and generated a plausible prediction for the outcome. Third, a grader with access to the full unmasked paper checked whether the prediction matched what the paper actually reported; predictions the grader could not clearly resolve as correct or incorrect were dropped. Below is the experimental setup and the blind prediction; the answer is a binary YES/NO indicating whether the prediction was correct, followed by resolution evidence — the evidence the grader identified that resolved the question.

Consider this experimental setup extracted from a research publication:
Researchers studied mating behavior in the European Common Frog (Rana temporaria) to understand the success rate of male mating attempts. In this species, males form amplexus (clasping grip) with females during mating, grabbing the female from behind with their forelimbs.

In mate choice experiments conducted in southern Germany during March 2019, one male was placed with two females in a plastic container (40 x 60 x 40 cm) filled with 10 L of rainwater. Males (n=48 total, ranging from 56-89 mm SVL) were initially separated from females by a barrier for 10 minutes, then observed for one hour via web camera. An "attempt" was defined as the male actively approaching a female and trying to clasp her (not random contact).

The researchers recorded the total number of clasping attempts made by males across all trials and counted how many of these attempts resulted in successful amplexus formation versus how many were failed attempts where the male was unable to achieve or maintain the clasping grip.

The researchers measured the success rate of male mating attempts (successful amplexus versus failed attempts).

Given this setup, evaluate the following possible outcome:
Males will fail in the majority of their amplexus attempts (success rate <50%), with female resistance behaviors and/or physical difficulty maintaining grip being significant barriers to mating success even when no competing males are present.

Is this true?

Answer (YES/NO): YES